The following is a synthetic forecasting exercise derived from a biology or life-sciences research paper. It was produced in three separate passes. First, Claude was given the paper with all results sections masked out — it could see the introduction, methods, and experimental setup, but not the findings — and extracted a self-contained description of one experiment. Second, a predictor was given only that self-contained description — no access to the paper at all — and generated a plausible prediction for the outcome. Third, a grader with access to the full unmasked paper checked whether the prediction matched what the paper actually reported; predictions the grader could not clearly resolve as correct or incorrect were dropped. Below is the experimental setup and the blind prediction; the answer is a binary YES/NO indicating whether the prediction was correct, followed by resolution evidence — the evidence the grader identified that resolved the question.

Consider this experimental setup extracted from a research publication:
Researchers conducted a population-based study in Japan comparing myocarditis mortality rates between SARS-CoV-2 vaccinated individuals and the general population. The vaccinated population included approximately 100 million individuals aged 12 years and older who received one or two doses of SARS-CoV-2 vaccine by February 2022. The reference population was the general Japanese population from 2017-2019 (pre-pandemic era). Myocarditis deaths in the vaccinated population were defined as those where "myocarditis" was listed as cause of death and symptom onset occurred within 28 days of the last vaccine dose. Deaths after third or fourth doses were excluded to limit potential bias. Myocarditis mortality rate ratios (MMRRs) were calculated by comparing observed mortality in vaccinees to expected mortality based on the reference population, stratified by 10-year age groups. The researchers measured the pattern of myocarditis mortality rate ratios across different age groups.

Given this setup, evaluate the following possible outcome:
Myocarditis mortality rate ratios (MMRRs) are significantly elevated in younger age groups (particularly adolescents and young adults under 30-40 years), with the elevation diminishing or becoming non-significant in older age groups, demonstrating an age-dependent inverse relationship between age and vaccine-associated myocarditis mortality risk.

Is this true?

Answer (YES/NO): NO